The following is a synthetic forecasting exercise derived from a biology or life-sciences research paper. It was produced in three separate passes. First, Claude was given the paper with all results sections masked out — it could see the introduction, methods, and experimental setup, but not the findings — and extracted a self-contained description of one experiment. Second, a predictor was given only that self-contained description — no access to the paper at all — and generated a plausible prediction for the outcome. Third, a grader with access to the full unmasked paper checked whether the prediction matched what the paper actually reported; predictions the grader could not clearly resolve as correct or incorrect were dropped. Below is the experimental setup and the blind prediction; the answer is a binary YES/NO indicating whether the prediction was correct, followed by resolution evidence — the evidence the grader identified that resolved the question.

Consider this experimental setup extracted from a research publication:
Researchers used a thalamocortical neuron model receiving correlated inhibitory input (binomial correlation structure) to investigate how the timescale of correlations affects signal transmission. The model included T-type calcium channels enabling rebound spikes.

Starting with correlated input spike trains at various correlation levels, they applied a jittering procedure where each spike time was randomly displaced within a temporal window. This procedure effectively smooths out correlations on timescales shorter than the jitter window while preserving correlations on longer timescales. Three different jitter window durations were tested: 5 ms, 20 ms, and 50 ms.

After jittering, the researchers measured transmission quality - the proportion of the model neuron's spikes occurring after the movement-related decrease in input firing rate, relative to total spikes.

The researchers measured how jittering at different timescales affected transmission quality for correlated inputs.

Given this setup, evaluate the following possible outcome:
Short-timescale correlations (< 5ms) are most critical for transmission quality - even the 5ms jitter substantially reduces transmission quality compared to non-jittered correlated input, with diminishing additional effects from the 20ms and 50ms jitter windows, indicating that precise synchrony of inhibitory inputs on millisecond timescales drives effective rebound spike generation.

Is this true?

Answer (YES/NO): NO